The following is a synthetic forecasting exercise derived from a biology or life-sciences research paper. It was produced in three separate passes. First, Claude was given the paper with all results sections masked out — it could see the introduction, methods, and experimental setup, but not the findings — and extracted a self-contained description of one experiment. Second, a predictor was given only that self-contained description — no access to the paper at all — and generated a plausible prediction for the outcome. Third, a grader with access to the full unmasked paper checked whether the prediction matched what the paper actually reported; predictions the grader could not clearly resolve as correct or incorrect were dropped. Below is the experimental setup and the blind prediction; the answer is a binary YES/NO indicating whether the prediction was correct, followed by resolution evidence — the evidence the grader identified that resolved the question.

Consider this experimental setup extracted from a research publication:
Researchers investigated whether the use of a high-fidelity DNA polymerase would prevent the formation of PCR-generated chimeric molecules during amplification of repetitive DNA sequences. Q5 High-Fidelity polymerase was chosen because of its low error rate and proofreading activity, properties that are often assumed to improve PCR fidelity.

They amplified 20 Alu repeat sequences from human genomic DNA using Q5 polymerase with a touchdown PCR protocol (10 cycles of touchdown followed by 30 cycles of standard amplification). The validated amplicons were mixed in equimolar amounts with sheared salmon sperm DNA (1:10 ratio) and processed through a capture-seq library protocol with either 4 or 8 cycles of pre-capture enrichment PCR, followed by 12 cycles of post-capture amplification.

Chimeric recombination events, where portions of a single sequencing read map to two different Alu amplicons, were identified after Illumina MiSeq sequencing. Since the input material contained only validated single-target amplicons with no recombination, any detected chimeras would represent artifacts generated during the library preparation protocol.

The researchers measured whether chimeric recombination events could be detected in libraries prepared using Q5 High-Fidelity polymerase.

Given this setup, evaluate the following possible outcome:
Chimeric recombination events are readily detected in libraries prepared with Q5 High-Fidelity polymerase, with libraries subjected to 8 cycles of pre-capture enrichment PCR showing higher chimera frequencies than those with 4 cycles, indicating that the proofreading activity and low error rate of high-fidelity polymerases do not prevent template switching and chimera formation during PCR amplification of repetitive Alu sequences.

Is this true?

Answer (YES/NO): YES